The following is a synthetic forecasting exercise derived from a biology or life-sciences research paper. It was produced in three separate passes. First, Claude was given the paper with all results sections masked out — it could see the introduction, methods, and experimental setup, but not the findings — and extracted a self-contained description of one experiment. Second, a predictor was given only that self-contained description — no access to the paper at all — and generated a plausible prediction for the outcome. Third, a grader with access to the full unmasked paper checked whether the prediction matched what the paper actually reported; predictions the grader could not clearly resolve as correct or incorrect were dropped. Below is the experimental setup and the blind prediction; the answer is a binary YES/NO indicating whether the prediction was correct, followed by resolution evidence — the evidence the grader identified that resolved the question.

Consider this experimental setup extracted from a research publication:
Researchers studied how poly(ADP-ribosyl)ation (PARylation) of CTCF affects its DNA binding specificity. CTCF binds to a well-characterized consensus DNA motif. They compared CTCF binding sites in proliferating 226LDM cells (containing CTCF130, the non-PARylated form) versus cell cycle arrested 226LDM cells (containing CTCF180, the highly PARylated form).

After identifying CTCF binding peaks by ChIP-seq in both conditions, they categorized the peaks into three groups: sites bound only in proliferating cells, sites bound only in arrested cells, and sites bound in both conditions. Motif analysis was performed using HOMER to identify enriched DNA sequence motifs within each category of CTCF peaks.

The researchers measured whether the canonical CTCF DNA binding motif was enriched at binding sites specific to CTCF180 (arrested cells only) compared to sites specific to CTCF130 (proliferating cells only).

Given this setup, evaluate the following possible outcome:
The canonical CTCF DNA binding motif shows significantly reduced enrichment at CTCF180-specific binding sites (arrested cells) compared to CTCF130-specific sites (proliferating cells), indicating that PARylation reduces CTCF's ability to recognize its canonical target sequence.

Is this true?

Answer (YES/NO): YES